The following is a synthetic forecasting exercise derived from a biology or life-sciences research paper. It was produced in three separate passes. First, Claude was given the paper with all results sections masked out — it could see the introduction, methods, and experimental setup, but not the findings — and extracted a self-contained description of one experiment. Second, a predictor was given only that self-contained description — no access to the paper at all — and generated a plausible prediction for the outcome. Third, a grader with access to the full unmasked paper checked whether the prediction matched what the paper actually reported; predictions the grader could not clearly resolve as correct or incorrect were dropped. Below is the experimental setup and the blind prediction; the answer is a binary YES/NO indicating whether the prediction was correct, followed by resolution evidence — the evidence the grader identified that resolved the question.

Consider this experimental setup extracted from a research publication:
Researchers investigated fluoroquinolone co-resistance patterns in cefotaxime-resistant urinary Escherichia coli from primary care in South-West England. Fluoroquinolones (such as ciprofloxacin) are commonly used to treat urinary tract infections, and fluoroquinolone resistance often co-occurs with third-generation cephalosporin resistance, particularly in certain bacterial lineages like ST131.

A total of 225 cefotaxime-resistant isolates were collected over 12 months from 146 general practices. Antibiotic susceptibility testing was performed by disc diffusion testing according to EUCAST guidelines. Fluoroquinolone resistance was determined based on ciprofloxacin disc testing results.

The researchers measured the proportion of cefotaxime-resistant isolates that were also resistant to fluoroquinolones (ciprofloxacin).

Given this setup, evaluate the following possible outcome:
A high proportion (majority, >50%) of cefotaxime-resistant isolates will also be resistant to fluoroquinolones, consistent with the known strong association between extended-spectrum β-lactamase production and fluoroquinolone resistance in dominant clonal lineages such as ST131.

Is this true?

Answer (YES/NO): YES